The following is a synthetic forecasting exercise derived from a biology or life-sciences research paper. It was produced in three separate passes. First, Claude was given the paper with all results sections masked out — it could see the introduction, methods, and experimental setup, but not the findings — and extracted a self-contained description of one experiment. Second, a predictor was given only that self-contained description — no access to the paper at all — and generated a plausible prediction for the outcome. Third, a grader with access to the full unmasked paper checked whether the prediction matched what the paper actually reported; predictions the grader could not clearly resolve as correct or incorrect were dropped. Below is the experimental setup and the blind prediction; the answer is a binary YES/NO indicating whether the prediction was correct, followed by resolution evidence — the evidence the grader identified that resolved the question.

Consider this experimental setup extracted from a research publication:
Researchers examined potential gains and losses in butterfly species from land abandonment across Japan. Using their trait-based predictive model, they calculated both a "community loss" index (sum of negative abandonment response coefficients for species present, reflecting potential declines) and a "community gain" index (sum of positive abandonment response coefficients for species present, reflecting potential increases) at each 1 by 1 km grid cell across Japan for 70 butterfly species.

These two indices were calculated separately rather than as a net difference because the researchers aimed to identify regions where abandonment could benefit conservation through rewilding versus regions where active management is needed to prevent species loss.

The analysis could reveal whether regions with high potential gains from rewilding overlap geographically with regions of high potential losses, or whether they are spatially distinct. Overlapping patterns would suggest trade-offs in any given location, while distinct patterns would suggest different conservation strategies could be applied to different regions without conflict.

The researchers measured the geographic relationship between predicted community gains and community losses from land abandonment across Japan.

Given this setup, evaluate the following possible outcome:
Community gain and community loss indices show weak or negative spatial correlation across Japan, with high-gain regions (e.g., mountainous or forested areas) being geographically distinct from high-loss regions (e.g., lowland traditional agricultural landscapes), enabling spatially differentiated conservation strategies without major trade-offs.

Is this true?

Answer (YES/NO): NO